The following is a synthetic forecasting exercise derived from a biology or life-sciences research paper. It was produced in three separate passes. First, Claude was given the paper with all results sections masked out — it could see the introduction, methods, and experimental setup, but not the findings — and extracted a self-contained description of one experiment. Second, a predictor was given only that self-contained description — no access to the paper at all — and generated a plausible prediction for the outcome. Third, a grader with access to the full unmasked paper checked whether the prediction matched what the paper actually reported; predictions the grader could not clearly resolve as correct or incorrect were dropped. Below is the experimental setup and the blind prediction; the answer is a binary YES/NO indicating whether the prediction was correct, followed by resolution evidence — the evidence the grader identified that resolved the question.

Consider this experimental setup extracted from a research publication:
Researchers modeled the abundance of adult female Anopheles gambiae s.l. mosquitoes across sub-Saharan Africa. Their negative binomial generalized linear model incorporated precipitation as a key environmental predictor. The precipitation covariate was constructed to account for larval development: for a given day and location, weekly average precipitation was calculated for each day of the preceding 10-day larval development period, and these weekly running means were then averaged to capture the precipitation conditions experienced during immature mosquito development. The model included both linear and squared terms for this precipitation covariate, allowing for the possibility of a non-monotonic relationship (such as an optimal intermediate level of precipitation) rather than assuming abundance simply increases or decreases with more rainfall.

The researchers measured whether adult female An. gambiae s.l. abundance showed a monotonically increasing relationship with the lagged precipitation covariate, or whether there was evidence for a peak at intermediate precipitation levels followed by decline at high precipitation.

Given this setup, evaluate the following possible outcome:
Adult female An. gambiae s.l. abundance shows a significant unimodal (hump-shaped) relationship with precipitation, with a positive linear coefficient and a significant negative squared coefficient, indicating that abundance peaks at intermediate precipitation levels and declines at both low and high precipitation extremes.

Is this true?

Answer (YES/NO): YES